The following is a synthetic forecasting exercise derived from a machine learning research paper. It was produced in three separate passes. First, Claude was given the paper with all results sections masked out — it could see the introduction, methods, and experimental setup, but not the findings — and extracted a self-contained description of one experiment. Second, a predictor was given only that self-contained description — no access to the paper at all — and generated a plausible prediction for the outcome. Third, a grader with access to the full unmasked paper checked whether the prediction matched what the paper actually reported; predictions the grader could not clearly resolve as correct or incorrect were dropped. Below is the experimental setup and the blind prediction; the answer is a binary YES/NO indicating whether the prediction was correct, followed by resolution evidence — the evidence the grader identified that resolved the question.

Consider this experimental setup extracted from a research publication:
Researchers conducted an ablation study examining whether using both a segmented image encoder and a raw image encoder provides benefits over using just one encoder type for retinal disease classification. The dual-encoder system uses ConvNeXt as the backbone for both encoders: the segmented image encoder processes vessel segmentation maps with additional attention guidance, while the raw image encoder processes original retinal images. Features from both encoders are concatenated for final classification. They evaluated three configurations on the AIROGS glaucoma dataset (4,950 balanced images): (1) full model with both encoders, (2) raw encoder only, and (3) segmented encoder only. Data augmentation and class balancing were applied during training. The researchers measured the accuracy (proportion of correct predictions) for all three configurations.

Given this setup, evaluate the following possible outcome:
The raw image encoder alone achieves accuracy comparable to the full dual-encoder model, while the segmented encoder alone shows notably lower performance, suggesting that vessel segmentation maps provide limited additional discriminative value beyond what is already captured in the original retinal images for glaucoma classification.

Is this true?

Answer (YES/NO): YES